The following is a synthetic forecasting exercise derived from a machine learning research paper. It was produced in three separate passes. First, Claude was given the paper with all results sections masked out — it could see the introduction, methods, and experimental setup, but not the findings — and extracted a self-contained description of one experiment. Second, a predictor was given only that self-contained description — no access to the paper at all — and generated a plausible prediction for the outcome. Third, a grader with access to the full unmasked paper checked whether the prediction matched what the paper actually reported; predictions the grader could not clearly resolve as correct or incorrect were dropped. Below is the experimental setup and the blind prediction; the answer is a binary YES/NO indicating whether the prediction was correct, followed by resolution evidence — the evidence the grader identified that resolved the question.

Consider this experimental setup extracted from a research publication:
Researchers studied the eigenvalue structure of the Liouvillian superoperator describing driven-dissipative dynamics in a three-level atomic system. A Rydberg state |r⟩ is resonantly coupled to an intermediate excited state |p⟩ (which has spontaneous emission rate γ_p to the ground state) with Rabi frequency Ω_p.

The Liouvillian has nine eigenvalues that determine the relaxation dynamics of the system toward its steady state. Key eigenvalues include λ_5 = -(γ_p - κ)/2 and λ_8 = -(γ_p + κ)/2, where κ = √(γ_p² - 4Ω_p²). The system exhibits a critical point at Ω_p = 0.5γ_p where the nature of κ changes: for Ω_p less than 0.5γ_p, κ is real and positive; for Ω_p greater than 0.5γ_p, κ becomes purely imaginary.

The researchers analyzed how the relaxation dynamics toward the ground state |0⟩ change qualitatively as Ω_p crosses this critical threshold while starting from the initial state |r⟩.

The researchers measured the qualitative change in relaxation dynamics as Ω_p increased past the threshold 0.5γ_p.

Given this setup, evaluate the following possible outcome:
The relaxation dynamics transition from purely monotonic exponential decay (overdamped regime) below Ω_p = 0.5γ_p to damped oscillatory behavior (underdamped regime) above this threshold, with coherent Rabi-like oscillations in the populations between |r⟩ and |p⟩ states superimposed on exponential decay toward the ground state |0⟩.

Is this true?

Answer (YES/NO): YES